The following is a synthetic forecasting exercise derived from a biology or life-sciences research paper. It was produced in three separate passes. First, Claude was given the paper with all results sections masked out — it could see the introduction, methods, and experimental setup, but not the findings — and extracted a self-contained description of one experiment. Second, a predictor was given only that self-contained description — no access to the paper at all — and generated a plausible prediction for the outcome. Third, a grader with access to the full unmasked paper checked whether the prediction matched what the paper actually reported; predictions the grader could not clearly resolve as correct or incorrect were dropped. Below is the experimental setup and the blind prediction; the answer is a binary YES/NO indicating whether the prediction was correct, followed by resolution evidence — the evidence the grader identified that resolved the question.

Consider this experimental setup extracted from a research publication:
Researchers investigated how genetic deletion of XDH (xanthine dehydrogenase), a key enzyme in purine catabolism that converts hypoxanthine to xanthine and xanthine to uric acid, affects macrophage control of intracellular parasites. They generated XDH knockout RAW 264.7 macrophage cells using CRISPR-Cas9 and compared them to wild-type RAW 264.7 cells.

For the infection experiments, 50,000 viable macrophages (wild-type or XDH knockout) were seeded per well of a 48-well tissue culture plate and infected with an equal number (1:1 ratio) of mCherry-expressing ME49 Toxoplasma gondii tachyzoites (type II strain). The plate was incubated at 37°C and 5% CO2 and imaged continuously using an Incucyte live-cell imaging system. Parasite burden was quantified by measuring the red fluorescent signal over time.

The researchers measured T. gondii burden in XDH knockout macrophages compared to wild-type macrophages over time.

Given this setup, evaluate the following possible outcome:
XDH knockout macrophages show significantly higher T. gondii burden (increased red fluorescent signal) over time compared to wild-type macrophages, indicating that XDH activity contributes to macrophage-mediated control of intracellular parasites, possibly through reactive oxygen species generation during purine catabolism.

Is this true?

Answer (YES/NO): YES